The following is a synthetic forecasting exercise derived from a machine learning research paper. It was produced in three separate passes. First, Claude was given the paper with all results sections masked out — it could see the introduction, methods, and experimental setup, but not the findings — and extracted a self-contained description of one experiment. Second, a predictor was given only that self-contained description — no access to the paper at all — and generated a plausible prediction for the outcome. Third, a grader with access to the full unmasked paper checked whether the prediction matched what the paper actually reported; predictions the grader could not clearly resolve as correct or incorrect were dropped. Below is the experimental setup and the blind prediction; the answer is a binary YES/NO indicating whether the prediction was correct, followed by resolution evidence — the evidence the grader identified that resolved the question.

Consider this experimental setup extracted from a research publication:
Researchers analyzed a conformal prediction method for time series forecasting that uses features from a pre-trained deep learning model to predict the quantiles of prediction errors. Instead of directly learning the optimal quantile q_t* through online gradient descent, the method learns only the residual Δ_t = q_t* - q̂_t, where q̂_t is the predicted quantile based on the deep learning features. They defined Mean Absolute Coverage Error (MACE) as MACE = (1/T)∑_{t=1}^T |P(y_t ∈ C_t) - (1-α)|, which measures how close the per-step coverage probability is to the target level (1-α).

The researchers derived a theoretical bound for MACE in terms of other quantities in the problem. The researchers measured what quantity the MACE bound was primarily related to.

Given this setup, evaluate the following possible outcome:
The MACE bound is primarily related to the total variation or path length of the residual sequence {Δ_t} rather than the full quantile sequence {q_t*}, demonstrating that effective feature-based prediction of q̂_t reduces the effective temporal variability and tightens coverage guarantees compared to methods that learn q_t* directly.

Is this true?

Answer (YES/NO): NO